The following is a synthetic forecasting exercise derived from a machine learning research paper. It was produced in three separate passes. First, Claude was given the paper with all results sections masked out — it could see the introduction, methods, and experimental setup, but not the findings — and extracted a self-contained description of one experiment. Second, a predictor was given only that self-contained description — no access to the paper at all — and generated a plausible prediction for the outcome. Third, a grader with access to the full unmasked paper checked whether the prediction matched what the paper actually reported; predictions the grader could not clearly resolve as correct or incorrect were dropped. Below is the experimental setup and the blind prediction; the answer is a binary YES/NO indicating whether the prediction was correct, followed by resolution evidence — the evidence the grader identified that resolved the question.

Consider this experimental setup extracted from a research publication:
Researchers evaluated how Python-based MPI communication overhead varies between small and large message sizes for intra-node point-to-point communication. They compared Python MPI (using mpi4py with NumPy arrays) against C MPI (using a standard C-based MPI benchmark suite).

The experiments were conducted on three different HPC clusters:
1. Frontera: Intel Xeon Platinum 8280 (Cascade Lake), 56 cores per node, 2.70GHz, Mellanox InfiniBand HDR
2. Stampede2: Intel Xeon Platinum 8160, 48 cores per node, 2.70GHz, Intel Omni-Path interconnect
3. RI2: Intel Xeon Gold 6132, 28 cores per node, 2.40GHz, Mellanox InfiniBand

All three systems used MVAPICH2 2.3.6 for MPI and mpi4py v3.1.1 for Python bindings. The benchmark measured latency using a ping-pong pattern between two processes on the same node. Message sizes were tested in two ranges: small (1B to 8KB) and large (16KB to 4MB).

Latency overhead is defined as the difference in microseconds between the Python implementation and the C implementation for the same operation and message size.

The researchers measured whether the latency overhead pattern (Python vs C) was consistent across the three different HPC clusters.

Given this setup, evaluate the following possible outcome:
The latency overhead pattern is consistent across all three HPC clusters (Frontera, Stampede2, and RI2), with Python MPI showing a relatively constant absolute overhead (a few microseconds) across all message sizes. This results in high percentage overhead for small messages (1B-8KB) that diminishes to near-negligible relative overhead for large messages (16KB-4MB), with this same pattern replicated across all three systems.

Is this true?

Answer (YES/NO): NO